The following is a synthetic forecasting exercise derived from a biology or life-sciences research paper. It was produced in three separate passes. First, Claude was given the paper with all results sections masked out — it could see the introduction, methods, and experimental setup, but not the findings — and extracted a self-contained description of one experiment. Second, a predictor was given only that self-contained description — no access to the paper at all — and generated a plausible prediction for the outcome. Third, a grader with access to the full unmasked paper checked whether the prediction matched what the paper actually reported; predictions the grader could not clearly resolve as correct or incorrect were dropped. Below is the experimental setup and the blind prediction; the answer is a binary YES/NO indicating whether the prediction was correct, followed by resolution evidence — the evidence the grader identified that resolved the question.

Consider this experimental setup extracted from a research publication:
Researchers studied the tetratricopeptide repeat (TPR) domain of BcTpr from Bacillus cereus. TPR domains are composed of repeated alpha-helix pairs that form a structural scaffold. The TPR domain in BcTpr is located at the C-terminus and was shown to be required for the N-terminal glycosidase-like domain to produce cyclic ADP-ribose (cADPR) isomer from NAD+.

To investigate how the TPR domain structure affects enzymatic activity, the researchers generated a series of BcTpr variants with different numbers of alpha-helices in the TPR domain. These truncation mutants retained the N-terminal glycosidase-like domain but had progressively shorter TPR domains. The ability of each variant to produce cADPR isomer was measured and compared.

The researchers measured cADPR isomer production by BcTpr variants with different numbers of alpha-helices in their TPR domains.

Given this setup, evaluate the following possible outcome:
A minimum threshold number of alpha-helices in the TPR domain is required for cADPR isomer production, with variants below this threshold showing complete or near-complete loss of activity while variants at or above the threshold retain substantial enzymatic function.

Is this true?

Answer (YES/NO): NO